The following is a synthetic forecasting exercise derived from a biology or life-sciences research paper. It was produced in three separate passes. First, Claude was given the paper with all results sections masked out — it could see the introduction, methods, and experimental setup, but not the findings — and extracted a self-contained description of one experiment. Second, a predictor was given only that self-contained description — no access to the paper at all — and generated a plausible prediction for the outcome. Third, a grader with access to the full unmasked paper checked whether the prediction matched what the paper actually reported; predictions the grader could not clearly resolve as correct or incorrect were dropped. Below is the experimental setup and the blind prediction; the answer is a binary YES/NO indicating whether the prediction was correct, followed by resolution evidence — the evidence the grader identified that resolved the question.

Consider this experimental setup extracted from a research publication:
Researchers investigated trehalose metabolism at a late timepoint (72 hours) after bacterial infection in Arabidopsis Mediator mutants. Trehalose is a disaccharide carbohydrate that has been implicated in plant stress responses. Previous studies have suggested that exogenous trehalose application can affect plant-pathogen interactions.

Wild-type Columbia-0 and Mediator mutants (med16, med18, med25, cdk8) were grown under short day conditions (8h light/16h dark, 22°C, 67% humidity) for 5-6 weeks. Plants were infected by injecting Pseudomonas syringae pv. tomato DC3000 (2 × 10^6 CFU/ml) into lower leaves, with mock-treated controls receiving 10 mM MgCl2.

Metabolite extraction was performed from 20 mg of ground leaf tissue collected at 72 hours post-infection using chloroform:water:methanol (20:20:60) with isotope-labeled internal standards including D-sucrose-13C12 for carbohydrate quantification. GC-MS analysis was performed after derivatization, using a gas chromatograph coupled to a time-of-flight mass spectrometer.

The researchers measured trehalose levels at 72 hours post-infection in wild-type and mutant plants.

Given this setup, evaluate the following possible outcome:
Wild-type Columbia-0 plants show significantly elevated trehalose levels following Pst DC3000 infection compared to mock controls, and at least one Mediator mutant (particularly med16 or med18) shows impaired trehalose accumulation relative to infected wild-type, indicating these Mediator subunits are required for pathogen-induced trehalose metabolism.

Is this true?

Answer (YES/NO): NO